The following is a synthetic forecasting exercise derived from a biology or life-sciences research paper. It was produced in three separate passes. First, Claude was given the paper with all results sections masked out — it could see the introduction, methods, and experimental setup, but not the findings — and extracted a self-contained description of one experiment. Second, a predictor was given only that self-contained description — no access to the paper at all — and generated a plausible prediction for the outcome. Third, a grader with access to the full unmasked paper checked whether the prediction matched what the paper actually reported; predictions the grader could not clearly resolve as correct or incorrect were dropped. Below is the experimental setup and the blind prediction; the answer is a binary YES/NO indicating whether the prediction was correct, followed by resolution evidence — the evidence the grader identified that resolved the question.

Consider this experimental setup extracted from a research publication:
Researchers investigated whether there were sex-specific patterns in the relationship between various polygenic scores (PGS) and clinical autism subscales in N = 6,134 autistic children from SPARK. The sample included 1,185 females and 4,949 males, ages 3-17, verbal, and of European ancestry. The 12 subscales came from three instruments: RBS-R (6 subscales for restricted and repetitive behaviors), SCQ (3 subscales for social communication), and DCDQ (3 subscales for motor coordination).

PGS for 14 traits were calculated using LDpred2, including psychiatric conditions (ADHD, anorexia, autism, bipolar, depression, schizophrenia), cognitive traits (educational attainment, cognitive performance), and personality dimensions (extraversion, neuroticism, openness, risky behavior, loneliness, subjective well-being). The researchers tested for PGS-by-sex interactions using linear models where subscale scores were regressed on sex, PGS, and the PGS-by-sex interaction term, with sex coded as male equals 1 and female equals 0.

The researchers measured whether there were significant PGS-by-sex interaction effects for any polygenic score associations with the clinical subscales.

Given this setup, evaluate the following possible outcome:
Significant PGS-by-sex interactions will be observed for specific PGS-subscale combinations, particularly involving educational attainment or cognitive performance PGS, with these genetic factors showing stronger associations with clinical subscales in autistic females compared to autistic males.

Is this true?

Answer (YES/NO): NO